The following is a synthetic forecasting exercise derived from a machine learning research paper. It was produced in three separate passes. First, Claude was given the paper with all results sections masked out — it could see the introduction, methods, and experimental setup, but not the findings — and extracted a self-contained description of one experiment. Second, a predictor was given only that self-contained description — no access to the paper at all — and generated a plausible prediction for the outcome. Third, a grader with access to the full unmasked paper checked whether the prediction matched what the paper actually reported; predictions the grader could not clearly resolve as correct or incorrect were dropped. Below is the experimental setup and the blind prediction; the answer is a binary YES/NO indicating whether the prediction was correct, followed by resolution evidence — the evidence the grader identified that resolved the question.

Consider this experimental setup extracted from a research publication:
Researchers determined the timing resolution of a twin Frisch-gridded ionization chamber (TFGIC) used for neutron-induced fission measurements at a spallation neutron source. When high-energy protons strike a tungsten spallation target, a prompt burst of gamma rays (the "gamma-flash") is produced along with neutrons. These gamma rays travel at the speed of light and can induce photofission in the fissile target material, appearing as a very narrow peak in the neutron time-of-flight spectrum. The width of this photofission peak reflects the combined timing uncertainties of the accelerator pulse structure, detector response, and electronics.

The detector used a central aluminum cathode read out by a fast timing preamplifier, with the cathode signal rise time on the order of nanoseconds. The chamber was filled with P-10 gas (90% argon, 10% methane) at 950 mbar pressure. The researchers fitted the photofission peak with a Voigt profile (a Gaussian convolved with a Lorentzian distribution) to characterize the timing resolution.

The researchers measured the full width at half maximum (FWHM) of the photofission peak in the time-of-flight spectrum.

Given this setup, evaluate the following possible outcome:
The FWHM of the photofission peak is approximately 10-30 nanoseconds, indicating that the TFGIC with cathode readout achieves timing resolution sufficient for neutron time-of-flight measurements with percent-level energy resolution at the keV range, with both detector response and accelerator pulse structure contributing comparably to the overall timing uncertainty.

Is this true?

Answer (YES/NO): NO